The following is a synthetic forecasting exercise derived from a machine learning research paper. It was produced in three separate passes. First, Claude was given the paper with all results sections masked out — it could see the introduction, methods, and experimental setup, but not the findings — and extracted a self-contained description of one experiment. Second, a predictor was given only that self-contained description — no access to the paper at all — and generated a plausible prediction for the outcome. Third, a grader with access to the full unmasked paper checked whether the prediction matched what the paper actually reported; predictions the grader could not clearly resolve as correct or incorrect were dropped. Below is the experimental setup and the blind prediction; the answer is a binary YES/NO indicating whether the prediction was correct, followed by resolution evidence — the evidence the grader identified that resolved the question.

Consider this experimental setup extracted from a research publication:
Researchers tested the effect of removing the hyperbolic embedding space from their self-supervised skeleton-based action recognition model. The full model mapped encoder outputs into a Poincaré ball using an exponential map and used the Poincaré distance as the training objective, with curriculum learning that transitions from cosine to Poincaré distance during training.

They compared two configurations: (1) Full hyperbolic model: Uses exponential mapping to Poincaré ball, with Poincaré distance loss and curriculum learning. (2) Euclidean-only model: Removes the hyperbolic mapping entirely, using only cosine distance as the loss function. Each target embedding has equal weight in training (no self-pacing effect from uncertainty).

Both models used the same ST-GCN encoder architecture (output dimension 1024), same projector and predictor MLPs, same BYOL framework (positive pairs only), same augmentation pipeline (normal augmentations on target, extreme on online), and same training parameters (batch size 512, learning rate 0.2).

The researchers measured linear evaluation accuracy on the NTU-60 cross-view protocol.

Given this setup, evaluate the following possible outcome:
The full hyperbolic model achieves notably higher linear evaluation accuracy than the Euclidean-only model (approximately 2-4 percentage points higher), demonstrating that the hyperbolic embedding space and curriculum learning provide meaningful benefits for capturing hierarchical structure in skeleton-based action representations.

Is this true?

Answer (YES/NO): NO